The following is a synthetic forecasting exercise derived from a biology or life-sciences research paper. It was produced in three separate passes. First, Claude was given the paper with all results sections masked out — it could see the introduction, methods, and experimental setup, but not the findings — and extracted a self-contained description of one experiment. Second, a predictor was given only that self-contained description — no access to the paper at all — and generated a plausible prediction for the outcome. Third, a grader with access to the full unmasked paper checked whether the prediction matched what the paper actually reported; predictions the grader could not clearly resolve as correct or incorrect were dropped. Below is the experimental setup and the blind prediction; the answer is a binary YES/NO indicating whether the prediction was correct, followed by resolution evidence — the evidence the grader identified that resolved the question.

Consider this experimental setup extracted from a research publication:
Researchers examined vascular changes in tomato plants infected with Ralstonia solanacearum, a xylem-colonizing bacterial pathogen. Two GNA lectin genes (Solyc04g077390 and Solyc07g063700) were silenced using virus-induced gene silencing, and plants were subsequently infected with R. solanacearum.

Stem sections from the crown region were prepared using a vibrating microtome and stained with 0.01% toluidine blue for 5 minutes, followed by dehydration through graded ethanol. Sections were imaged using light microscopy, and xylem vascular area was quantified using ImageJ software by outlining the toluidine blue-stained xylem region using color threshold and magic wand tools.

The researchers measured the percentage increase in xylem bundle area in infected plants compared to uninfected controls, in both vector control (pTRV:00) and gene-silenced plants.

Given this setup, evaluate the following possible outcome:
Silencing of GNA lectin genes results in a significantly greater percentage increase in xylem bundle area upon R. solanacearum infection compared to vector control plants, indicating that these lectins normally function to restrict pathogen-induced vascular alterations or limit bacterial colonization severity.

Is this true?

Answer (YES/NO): NO